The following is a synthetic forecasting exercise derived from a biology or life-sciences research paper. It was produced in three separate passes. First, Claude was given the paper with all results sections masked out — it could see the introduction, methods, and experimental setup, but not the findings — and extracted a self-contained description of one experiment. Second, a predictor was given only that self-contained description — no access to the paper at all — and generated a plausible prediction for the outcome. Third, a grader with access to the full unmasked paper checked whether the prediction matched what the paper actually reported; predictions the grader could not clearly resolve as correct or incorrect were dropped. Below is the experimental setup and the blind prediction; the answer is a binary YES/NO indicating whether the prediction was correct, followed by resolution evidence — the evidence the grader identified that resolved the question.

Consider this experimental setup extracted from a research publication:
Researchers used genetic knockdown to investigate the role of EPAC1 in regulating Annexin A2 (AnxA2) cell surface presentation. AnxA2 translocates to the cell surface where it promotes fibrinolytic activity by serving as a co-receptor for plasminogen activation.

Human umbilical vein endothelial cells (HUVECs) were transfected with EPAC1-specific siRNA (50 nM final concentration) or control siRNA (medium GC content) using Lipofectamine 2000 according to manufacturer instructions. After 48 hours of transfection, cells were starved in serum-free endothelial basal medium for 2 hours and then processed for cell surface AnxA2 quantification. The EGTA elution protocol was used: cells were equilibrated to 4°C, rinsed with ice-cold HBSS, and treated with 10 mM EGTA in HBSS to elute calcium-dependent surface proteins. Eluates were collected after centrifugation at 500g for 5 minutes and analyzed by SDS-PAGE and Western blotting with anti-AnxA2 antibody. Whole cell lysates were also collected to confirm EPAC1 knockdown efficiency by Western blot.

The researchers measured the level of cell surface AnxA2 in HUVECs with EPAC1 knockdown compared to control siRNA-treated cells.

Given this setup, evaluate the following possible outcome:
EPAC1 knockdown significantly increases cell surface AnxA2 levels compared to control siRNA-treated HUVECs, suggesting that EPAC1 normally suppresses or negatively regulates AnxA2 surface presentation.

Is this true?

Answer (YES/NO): YES